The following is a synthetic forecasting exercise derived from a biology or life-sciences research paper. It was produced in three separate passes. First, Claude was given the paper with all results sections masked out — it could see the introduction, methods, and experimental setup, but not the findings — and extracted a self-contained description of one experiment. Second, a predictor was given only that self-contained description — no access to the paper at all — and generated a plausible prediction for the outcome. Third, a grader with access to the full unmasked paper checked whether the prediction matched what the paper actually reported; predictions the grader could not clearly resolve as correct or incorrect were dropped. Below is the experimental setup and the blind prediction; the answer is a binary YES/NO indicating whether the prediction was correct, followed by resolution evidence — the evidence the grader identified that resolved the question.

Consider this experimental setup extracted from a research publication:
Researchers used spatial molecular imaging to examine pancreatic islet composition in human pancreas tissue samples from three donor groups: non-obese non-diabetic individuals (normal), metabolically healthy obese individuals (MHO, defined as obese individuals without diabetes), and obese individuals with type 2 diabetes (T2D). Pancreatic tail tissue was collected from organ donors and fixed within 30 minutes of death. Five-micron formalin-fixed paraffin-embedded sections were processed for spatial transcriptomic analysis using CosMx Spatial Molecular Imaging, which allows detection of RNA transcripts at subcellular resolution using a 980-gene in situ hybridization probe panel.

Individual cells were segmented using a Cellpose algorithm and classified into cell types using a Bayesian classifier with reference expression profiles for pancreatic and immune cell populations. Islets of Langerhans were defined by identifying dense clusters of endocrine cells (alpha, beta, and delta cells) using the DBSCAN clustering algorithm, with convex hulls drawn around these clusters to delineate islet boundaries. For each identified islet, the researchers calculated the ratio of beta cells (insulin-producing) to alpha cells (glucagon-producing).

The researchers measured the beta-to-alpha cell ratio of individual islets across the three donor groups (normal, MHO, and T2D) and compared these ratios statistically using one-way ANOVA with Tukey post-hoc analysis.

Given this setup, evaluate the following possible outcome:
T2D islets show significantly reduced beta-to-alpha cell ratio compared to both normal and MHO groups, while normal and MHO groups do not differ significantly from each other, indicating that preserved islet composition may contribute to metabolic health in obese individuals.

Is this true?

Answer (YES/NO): NO